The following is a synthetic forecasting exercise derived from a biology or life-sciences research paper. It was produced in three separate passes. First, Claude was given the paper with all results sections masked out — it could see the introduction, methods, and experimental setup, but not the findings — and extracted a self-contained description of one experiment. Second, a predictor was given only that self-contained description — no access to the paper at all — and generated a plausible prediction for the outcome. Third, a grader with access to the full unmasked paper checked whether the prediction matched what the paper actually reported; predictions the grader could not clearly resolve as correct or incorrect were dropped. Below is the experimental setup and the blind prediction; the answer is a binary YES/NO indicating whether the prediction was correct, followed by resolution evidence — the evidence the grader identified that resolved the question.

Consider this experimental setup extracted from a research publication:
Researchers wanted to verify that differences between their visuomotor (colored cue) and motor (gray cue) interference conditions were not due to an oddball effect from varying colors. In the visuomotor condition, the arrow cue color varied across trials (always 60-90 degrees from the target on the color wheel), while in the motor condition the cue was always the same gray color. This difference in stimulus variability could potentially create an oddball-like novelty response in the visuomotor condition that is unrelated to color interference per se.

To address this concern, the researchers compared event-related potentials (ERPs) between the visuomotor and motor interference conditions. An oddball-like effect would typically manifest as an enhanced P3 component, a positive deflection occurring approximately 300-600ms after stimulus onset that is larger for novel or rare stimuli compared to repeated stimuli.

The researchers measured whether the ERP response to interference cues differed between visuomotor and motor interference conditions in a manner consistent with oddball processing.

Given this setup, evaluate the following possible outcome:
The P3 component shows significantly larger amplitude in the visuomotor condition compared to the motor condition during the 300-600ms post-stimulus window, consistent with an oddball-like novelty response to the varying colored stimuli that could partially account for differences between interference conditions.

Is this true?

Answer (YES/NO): NO